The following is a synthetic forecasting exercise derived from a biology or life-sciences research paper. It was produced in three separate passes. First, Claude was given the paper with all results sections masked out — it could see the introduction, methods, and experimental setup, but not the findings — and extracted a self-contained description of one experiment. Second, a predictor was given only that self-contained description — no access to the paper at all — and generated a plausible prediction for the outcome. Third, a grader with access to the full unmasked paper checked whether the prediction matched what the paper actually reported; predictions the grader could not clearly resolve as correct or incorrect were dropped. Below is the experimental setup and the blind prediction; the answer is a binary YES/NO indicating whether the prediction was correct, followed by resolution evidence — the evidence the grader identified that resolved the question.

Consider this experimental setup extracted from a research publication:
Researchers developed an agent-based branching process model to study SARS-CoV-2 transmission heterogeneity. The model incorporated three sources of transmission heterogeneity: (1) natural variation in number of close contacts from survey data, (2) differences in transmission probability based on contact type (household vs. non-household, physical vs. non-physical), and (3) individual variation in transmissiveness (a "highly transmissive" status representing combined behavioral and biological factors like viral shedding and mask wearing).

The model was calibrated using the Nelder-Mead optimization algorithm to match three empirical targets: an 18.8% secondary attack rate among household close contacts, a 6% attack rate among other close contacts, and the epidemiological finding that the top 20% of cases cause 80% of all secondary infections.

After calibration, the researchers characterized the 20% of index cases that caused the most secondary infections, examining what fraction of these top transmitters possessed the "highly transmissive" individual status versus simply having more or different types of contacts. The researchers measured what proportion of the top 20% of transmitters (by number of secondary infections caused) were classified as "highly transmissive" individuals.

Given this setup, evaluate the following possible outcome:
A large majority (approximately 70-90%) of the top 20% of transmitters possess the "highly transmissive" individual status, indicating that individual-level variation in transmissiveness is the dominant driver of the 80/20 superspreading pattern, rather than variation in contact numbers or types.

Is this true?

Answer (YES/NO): NO